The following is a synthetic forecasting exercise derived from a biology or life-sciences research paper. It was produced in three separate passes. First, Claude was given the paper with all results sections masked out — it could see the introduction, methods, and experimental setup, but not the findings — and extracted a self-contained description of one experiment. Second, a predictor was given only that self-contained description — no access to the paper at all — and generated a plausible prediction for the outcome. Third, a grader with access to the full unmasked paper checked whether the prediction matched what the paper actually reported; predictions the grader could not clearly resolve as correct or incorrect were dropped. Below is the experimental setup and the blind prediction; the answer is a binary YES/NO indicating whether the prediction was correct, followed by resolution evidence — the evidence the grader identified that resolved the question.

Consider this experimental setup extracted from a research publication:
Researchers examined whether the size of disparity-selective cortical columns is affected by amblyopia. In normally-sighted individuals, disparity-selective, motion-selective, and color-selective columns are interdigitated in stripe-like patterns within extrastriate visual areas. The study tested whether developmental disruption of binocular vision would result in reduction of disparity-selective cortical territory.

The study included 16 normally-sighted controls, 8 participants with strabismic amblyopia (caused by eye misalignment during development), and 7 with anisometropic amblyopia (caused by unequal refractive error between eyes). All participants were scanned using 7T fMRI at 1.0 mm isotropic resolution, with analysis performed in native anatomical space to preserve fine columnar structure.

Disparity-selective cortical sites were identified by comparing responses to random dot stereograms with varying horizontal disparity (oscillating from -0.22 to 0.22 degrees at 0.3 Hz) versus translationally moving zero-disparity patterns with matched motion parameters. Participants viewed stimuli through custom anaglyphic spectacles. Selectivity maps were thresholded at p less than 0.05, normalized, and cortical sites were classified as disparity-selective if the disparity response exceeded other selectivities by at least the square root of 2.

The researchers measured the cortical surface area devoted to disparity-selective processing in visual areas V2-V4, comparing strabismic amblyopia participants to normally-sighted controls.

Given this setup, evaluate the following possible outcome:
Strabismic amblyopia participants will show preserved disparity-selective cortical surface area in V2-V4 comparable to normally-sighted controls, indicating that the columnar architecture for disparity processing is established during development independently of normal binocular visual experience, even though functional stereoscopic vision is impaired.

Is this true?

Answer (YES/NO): NO